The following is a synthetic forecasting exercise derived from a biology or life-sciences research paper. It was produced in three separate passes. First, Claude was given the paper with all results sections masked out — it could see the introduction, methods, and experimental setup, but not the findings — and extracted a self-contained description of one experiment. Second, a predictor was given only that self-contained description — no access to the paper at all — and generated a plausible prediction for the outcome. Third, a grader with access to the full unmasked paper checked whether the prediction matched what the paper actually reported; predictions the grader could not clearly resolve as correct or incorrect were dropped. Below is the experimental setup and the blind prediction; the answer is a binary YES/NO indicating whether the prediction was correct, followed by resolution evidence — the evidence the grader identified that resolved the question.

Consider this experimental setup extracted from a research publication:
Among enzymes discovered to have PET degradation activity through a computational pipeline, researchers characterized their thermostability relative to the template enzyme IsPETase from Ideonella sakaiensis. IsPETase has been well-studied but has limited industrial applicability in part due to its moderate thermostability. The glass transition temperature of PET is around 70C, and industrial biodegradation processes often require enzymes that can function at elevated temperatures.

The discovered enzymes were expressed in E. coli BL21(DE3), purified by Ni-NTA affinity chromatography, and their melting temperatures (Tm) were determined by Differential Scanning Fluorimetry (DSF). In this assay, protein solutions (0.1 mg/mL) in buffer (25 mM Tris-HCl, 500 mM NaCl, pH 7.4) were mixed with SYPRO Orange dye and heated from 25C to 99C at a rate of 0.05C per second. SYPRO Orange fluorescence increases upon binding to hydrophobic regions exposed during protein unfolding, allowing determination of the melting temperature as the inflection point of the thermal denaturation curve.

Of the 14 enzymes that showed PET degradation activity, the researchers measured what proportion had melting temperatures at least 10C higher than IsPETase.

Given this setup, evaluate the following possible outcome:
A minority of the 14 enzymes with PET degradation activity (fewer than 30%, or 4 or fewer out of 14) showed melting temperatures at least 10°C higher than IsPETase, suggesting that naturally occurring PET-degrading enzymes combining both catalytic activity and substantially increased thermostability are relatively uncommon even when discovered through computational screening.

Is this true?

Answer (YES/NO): NO